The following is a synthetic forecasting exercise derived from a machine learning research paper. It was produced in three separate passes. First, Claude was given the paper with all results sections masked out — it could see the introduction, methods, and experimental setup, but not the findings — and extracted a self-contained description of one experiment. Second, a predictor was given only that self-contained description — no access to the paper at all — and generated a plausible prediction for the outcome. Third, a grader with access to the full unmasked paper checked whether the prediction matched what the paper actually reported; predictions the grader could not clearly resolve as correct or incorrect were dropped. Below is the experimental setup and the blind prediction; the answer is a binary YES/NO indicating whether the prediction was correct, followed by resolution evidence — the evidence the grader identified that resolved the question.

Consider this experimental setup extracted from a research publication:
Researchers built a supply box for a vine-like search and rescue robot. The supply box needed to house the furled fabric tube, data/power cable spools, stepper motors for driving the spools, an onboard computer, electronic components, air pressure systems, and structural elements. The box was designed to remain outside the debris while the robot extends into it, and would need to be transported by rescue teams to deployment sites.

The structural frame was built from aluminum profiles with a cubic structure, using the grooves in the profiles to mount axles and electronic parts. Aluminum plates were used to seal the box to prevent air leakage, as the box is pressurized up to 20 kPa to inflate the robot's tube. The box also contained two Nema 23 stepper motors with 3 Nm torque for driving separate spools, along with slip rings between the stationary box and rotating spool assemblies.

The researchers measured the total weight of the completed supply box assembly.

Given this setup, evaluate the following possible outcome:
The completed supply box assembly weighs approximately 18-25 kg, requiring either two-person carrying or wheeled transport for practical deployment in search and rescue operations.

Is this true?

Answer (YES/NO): NO